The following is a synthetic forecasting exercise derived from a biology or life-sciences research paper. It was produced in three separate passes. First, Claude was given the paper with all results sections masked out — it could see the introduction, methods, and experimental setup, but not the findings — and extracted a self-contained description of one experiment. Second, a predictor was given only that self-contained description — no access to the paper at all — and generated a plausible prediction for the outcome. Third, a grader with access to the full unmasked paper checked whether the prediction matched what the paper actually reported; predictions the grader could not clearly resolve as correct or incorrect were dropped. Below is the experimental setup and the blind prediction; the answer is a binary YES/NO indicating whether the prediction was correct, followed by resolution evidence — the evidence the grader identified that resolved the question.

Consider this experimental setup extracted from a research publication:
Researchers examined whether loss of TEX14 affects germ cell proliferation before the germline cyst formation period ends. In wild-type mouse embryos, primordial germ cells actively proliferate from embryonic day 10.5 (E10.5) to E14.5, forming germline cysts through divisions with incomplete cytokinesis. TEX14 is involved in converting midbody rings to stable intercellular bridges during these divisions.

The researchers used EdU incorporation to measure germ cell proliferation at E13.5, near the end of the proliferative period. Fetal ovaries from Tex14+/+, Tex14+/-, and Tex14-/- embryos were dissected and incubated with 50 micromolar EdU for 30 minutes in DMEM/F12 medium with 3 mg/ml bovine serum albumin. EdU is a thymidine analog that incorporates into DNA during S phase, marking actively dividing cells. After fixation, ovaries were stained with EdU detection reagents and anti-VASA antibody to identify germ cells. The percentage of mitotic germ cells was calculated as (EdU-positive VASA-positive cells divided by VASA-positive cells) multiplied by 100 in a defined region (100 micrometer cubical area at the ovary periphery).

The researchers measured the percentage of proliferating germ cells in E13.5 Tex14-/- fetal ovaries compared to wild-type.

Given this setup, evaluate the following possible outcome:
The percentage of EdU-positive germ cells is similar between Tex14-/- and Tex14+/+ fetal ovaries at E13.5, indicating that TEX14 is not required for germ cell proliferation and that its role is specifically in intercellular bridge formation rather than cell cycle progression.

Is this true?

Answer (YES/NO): NO